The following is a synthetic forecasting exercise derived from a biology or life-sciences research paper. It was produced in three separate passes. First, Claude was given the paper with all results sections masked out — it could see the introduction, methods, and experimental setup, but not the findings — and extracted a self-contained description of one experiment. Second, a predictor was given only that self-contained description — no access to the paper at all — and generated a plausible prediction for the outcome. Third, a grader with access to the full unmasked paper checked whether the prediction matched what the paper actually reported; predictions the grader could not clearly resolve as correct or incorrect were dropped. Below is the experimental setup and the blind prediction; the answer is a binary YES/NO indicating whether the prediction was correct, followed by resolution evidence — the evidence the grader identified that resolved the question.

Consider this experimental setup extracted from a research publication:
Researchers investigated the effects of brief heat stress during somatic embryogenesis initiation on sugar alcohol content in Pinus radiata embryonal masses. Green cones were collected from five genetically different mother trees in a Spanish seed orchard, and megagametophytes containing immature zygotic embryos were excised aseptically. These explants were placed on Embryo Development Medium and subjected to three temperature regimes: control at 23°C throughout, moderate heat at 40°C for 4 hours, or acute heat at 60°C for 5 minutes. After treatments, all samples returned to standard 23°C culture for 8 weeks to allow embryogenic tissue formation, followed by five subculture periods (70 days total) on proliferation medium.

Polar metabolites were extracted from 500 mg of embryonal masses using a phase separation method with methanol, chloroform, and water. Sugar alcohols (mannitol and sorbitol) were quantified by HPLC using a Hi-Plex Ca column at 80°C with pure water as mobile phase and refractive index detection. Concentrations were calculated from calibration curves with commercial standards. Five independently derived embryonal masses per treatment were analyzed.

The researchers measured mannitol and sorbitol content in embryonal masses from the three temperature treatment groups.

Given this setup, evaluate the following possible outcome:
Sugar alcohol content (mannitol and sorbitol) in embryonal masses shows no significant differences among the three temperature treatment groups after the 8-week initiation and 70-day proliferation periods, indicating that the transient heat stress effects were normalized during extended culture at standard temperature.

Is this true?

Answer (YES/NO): YES